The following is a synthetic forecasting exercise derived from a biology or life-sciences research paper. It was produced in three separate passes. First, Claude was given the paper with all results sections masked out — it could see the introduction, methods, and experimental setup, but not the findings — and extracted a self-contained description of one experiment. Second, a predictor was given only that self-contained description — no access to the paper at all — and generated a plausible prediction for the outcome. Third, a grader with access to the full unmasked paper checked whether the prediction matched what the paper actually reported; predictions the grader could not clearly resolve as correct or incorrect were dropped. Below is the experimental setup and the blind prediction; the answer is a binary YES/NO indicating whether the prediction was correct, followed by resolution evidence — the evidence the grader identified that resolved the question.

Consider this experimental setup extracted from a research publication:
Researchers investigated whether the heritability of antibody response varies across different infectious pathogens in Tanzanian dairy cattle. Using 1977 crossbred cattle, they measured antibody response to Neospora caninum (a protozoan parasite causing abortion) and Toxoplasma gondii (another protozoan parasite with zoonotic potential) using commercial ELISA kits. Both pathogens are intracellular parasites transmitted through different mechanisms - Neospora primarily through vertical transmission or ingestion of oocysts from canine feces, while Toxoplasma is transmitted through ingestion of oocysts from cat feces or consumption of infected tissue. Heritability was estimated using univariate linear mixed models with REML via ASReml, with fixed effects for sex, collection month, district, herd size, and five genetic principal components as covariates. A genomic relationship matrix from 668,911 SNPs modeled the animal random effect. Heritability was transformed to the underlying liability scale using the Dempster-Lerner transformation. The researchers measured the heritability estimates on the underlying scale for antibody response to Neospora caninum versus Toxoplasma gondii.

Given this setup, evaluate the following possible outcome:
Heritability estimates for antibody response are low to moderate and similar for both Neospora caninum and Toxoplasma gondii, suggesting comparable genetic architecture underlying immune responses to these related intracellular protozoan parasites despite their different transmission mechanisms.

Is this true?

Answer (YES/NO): NO